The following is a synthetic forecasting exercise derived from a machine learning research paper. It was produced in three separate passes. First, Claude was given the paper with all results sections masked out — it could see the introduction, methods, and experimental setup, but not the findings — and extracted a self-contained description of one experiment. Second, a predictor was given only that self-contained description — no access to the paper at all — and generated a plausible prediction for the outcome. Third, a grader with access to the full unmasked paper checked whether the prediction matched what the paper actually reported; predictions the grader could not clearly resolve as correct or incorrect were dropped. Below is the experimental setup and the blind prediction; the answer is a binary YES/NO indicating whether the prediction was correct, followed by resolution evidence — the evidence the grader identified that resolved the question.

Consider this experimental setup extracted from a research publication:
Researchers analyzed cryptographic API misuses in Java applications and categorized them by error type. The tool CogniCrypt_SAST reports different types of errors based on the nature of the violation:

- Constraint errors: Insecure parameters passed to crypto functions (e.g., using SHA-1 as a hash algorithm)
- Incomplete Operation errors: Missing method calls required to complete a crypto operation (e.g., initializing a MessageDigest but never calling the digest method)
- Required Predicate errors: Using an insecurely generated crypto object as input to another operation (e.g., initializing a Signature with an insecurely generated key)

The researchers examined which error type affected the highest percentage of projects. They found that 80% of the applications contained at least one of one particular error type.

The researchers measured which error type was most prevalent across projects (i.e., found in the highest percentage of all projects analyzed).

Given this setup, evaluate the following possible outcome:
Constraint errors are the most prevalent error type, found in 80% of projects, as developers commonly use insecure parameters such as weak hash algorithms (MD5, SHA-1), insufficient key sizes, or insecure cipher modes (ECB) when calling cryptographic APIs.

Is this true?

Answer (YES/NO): YES